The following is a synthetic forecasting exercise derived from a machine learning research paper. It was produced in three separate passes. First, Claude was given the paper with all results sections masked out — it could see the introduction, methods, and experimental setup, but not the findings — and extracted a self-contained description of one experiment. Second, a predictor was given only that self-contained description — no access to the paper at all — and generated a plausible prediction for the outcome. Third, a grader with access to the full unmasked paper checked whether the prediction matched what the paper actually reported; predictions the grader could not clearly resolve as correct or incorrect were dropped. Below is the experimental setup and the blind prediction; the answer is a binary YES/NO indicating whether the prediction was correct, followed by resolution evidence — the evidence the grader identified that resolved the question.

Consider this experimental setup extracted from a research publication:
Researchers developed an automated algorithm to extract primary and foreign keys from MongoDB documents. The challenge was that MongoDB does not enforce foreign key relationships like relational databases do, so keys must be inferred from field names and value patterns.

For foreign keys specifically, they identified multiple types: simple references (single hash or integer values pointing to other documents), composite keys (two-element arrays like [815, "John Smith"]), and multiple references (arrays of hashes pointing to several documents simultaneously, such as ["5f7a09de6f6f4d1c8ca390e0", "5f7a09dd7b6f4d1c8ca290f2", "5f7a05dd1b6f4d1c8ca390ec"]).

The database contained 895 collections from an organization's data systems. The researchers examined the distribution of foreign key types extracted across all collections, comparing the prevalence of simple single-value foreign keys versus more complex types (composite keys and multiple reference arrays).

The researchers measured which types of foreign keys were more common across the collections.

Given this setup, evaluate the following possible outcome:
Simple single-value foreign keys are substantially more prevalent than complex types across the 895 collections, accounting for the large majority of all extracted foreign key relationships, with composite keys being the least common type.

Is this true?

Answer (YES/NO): NO